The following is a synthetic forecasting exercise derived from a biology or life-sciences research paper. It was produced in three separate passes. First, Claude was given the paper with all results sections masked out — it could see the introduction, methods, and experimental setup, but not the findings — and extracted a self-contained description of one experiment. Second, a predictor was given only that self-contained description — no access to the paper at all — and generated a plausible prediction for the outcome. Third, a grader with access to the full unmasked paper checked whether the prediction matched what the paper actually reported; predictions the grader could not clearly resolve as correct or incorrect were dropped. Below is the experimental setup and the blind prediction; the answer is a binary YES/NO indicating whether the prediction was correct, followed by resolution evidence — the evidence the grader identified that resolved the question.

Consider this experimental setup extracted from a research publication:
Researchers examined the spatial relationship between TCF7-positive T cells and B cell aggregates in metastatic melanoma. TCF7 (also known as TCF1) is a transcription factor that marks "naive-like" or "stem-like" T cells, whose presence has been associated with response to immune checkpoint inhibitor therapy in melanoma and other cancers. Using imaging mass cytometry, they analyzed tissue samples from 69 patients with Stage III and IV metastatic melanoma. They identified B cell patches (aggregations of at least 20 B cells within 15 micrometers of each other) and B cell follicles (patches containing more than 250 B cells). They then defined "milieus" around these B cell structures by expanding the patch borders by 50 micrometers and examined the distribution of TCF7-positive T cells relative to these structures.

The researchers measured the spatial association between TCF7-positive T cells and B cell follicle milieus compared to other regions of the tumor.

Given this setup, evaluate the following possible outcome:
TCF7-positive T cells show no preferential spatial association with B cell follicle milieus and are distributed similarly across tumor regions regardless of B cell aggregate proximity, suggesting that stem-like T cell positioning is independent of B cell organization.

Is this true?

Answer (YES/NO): NO